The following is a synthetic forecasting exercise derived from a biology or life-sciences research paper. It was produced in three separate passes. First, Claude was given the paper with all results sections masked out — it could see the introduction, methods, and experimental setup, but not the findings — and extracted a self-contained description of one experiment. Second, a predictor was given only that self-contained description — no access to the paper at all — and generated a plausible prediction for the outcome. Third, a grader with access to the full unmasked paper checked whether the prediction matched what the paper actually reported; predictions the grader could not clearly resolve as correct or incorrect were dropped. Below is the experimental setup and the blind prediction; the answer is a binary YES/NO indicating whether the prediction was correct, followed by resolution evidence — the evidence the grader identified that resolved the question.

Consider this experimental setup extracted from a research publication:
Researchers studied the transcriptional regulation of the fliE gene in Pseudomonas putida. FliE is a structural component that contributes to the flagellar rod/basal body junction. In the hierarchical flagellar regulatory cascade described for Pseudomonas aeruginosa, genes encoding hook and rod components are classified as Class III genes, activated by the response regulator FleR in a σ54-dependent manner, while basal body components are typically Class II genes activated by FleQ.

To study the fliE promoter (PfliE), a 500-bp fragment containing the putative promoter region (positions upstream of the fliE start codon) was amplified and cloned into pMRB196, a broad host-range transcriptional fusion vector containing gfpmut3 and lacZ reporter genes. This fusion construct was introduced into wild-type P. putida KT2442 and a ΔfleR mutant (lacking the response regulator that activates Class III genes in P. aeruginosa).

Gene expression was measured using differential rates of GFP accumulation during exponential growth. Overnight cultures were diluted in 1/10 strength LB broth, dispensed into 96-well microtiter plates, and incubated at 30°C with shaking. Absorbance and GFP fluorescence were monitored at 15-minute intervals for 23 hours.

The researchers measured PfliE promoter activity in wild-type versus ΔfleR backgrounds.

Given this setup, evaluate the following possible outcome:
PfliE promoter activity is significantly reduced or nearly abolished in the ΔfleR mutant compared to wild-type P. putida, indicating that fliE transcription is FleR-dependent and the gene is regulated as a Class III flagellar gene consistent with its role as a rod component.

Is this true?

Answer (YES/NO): NO